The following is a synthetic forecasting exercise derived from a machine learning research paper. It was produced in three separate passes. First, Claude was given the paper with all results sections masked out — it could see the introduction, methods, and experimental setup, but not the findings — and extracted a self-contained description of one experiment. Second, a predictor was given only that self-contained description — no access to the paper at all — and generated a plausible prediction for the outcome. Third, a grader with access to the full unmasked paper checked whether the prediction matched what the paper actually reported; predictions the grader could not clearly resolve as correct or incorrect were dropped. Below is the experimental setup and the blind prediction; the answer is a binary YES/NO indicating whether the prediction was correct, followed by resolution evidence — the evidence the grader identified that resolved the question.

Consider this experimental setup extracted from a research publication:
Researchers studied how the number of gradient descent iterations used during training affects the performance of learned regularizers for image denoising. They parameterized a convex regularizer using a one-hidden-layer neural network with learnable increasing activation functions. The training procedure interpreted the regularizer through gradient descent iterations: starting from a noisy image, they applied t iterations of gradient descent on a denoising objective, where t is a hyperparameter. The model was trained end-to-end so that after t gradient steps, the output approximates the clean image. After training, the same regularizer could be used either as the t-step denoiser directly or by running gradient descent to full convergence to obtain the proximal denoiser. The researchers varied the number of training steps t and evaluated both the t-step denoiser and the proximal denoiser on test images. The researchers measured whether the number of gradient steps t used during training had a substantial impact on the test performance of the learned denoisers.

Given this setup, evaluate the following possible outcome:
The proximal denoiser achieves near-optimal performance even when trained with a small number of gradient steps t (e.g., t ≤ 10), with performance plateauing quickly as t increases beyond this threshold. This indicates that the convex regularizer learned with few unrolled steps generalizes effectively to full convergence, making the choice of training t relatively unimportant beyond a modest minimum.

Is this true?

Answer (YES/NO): YES